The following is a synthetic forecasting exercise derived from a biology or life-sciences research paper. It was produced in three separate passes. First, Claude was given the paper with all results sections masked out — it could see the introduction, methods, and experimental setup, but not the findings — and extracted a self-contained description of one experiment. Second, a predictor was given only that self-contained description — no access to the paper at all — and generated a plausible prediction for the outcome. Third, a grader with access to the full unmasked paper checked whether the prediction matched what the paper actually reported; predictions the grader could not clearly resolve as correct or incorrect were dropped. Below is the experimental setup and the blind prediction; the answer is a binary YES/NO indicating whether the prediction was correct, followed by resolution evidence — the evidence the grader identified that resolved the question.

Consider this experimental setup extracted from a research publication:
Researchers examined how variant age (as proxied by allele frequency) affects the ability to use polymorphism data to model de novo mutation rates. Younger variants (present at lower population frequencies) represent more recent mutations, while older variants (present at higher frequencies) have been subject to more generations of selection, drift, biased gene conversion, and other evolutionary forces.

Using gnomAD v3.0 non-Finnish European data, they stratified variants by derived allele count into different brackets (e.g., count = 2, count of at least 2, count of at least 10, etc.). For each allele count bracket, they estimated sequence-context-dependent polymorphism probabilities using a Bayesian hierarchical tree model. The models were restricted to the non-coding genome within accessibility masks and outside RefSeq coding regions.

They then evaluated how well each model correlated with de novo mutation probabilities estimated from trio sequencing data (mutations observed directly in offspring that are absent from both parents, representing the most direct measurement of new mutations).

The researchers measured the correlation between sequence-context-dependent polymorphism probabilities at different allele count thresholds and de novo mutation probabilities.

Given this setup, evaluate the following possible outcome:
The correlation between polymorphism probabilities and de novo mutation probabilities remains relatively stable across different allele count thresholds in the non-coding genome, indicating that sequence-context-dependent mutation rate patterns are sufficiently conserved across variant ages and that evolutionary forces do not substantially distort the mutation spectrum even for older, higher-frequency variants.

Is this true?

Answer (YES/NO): NO